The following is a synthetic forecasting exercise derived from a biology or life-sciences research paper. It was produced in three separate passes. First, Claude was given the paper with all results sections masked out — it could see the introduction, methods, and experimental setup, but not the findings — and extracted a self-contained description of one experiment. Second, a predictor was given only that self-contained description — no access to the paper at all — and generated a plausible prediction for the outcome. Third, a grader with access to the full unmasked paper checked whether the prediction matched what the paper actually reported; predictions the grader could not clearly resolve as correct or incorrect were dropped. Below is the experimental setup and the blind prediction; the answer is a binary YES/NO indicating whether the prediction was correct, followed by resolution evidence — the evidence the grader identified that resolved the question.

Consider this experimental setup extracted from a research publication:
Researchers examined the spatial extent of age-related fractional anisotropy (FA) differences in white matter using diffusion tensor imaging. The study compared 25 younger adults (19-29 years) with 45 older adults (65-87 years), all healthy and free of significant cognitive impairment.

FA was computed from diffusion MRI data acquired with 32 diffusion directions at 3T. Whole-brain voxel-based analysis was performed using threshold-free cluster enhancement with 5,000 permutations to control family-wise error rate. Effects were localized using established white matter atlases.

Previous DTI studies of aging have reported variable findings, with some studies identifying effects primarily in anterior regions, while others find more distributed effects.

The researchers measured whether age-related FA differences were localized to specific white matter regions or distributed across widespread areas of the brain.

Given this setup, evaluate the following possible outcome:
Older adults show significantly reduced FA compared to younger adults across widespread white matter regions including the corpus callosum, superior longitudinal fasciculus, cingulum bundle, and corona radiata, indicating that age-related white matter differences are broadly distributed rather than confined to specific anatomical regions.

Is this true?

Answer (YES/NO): NO